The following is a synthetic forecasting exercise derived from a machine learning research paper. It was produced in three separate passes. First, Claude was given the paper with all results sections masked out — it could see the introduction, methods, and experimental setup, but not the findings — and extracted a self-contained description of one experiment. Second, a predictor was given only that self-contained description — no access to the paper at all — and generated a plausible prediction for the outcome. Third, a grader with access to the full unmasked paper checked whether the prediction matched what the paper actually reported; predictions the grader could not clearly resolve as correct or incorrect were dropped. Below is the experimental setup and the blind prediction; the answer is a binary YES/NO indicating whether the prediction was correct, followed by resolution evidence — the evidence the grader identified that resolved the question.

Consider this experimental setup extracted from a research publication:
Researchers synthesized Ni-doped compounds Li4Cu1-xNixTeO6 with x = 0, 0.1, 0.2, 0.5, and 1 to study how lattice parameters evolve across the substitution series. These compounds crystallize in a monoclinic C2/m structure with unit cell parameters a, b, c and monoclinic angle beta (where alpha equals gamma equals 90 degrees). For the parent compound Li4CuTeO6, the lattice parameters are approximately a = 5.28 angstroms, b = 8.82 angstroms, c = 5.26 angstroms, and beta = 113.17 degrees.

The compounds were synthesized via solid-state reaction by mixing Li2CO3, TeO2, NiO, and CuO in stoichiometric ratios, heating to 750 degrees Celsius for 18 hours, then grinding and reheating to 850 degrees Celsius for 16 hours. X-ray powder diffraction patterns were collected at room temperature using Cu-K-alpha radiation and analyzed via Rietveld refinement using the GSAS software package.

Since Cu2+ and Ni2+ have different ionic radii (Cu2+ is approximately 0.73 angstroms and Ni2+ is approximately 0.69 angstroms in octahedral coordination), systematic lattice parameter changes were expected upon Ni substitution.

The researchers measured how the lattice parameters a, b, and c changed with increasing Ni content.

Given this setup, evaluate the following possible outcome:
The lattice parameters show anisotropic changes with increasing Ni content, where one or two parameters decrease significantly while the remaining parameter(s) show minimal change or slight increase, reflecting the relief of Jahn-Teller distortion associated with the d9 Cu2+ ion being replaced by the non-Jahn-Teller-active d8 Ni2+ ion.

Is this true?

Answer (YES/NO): NO